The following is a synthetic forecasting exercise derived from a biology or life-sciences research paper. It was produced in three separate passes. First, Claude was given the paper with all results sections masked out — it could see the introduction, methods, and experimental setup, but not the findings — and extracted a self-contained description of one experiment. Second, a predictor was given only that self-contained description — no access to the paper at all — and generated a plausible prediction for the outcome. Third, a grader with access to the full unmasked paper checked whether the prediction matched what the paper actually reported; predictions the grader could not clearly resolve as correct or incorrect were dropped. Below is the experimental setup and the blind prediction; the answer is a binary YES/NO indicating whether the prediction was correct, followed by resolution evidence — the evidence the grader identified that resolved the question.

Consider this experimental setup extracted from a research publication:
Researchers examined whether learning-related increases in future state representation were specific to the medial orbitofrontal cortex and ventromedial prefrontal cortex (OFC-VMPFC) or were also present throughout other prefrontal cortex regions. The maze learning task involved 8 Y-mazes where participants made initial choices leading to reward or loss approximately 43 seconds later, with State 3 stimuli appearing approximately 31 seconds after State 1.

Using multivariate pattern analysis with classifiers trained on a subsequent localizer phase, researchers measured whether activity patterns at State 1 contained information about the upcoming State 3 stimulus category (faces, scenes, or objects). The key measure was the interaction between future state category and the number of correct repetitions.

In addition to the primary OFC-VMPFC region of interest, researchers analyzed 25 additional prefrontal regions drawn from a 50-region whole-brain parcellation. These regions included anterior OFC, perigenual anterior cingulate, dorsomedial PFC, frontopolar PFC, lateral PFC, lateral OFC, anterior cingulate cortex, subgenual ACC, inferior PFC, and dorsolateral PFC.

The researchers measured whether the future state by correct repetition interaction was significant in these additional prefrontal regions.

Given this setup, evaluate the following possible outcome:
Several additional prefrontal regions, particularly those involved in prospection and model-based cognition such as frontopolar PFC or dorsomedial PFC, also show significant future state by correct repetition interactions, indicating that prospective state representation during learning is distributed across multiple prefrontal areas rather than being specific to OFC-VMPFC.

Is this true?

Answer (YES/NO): NO